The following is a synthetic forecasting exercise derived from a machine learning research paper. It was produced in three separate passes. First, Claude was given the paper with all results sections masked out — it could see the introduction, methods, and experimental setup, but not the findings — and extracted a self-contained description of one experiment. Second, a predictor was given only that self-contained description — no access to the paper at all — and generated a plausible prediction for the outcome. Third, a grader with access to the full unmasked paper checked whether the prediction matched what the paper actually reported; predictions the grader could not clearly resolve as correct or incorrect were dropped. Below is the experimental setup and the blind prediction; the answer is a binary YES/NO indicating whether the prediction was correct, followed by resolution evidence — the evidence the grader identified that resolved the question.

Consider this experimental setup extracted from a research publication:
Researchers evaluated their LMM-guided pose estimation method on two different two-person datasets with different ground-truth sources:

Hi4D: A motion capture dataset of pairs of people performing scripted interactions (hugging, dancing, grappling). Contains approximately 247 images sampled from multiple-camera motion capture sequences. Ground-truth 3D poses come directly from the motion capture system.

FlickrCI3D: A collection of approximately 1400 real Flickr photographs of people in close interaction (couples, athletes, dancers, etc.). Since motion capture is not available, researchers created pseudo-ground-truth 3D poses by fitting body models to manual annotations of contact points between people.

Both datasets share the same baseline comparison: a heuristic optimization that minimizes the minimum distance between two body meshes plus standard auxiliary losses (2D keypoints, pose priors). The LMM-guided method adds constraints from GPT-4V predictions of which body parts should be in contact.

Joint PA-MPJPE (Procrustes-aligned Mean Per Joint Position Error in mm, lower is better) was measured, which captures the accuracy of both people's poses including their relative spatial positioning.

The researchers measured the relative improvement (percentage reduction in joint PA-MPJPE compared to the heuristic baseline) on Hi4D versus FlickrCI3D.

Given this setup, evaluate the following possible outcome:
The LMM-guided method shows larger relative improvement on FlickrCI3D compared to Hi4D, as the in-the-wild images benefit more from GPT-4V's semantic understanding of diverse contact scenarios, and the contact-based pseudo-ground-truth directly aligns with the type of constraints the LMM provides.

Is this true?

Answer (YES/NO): NO